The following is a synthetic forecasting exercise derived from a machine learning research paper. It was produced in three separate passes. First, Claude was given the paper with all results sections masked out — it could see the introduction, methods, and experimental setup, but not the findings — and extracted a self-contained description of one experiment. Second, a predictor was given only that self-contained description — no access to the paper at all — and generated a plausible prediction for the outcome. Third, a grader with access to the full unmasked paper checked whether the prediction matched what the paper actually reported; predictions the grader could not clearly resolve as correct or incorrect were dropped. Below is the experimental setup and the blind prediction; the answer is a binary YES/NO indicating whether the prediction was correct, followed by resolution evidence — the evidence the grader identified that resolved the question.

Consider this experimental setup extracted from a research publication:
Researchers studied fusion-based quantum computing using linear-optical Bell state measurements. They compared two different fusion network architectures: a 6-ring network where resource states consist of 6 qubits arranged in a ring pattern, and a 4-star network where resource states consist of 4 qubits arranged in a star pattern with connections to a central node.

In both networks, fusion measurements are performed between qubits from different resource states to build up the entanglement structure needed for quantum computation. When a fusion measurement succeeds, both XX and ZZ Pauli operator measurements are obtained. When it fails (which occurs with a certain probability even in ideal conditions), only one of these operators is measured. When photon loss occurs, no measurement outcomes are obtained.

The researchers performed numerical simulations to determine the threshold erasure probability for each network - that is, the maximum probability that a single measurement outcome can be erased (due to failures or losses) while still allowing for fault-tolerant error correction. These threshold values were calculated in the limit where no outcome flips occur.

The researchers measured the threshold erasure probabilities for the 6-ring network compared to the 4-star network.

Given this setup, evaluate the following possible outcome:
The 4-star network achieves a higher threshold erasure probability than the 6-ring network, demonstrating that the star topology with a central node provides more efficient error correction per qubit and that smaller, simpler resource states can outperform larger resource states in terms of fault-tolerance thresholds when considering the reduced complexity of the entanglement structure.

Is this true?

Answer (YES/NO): NO